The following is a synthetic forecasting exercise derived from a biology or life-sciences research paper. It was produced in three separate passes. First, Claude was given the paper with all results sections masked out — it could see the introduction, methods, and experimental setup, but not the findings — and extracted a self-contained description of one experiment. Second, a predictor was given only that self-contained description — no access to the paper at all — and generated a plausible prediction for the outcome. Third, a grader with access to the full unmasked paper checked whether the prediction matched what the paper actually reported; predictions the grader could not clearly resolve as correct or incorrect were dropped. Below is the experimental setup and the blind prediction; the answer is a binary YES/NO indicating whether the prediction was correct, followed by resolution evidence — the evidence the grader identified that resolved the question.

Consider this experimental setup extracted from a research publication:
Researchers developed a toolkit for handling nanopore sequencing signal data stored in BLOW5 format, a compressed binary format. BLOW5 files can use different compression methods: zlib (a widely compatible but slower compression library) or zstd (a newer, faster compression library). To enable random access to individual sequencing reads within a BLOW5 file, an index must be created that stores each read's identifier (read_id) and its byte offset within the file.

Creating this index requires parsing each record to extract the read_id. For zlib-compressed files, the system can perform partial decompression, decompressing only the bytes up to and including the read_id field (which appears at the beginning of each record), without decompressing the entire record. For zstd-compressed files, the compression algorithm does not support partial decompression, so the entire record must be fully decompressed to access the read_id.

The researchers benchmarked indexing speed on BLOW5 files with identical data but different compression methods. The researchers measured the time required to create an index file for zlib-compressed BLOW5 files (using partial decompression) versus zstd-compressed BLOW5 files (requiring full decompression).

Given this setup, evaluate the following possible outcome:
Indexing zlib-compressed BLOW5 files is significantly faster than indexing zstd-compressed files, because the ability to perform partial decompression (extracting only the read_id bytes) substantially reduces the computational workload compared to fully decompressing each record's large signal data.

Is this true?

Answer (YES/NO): YES